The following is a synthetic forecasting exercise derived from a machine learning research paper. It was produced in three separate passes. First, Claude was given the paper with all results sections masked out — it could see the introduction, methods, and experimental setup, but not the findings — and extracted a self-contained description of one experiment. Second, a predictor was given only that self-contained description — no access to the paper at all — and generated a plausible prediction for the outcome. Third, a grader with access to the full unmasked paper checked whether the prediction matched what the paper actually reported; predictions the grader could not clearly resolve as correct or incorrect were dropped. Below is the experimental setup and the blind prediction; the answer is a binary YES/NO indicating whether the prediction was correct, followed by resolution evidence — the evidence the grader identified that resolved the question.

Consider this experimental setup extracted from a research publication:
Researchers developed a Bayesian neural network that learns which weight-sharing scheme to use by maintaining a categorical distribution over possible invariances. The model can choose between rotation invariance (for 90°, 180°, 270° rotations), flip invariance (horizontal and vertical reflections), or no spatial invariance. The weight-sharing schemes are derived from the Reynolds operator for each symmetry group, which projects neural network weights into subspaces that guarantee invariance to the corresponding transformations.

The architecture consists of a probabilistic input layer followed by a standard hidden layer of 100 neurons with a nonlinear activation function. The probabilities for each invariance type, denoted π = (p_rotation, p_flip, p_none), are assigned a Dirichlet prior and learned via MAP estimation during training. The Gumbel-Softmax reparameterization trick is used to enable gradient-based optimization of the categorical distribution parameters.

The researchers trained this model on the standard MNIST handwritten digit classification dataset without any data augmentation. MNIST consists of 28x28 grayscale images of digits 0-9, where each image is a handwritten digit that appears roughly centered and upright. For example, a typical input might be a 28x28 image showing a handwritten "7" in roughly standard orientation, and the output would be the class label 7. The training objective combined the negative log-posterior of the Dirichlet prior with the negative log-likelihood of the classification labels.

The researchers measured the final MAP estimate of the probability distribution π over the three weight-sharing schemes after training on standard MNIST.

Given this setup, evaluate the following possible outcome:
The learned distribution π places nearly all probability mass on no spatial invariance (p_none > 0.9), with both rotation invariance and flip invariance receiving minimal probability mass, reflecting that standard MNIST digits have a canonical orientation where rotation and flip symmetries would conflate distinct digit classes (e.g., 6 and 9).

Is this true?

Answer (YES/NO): NO